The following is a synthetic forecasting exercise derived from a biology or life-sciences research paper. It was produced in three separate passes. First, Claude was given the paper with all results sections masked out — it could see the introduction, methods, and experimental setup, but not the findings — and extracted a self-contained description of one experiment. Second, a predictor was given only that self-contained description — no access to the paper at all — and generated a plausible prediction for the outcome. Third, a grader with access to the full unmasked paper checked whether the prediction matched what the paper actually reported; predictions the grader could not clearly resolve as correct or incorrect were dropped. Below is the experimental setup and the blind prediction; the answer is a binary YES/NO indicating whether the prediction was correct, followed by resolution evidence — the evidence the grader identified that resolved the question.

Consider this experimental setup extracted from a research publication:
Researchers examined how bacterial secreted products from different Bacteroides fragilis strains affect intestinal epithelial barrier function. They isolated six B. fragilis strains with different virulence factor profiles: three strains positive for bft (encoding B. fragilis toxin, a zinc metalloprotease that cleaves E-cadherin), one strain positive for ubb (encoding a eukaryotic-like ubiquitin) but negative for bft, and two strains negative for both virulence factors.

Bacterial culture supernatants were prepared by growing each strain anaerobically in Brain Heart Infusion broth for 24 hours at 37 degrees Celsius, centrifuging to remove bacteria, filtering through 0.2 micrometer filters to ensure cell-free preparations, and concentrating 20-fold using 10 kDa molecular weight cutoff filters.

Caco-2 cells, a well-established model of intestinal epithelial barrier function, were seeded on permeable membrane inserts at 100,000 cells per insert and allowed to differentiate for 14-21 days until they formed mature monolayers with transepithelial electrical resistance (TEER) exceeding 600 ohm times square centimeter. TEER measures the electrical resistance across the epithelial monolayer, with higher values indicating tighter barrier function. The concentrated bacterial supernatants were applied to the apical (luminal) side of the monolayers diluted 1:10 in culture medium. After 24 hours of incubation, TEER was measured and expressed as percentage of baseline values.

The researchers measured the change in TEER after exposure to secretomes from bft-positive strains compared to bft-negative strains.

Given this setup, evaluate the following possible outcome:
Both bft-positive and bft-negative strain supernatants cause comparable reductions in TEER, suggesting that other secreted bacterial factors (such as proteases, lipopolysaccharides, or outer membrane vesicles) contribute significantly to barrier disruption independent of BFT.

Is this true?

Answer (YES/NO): NO